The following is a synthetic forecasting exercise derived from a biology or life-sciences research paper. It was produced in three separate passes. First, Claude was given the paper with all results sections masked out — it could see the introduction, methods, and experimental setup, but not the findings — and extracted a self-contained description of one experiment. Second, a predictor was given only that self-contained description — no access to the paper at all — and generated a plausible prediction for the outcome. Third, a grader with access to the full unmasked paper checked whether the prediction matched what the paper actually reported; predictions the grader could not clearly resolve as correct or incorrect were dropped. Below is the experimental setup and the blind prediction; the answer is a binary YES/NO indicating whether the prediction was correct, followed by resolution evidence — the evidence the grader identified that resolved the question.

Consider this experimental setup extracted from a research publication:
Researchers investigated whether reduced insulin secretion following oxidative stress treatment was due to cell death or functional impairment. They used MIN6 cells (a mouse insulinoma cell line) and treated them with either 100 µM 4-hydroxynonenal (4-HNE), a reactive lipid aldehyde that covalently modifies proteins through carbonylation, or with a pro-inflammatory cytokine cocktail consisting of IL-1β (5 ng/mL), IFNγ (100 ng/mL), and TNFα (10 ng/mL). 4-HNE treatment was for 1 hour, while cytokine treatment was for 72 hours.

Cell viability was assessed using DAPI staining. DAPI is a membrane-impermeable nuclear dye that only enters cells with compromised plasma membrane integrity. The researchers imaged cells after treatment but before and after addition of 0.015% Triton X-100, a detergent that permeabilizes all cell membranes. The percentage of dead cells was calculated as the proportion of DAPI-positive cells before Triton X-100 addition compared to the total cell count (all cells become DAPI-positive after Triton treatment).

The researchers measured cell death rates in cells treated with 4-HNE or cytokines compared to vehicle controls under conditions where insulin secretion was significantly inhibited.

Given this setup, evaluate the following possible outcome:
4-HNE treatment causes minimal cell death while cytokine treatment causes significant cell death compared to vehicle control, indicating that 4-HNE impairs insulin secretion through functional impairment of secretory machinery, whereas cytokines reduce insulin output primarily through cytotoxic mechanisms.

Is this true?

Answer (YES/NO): NO